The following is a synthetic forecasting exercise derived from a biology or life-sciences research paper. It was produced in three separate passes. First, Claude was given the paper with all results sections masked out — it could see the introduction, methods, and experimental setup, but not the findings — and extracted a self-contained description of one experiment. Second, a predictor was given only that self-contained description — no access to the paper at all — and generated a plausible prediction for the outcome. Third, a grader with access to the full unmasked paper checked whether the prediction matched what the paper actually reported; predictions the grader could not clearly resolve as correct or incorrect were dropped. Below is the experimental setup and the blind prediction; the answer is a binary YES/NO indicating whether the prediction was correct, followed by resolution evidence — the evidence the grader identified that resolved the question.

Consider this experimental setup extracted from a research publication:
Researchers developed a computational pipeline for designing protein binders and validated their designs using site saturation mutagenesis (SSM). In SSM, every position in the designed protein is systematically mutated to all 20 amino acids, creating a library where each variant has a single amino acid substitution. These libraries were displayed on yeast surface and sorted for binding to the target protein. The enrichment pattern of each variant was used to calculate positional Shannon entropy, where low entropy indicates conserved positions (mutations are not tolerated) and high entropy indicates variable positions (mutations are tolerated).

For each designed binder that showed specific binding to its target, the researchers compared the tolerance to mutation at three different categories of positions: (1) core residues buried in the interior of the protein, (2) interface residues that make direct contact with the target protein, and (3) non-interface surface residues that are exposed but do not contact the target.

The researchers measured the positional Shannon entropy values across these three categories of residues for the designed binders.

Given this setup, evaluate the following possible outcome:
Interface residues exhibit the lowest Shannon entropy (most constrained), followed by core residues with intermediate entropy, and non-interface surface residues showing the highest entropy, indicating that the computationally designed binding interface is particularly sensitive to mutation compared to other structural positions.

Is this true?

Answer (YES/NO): NO